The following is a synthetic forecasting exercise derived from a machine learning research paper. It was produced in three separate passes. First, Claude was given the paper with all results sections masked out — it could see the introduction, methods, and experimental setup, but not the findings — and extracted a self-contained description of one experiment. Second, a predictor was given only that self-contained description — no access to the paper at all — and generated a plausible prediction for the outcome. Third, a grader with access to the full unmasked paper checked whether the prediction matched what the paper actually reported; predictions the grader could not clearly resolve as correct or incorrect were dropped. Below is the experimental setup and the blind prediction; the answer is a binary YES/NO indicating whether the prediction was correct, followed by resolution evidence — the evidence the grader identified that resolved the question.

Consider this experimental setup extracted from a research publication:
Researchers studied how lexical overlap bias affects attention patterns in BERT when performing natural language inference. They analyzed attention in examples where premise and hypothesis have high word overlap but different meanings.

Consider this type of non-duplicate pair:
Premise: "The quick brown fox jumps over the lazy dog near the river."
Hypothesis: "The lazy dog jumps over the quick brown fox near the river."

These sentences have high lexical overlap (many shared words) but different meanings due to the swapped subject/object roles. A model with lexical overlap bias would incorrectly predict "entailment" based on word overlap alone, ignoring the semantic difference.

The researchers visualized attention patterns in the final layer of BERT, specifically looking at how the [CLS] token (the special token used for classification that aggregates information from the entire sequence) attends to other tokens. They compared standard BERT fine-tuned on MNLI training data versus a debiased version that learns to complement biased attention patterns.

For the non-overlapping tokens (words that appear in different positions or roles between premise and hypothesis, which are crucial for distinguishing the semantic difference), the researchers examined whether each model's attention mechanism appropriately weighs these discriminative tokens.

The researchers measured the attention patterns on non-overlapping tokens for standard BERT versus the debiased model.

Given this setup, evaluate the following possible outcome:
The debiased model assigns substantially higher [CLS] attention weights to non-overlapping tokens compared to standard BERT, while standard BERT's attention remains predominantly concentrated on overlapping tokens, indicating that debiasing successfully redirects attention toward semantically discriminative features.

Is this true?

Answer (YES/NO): NO